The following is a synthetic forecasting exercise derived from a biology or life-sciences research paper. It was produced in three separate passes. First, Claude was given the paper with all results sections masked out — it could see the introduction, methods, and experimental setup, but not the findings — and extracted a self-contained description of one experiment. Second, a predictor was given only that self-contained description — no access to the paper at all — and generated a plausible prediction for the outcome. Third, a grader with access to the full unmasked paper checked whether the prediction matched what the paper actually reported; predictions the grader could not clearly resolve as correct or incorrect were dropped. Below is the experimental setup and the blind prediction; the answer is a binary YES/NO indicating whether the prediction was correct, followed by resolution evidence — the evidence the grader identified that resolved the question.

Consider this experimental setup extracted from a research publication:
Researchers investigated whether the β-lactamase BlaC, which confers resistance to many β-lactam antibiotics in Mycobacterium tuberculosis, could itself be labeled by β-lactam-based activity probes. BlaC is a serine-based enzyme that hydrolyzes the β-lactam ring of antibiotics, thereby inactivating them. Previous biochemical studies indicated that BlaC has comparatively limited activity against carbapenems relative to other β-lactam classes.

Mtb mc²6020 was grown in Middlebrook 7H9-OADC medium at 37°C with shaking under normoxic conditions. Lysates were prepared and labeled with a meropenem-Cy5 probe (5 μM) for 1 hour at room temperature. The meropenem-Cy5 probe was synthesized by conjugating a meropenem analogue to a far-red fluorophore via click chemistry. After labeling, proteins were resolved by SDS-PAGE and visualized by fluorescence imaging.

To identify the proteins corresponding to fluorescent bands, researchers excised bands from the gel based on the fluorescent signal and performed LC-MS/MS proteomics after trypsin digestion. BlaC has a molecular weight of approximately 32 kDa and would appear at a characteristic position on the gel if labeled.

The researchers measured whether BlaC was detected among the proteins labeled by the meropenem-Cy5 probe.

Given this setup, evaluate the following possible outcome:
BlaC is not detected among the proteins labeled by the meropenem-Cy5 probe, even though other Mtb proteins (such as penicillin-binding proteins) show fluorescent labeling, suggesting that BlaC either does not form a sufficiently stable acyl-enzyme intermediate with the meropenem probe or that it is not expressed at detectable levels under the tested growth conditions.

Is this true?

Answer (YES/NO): NO